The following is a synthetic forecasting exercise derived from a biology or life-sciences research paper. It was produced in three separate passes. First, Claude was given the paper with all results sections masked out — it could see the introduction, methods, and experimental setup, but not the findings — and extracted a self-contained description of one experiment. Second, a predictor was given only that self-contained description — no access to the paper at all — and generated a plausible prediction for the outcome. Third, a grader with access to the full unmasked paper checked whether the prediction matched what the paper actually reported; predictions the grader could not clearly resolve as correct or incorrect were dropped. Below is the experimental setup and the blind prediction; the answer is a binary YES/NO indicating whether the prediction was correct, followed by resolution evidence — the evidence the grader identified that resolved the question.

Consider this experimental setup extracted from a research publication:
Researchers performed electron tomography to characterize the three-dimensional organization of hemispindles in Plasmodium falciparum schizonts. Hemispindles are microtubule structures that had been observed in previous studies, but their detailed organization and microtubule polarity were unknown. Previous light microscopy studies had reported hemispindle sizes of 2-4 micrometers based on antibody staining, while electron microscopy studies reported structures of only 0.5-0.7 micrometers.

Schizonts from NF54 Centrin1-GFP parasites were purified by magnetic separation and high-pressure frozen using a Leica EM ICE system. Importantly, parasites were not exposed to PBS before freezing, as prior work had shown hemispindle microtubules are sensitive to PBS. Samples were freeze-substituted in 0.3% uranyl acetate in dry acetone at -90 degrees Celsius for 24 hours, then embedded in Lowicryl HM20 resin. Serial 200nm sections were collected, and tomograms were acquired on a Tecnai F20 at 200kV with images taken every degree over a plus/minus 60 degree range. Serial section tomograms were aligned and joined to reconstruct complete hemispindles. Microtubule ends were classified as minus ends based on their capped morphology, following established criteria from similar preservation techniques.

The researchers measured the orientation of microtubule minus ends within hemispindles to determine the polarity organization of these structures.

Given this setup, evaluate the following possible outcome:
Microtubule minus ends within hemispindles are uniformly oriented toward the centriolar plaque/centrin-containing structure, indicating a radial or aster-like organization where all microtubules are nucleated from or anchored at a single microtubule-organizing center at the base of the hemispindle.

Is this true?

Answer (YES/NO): NO